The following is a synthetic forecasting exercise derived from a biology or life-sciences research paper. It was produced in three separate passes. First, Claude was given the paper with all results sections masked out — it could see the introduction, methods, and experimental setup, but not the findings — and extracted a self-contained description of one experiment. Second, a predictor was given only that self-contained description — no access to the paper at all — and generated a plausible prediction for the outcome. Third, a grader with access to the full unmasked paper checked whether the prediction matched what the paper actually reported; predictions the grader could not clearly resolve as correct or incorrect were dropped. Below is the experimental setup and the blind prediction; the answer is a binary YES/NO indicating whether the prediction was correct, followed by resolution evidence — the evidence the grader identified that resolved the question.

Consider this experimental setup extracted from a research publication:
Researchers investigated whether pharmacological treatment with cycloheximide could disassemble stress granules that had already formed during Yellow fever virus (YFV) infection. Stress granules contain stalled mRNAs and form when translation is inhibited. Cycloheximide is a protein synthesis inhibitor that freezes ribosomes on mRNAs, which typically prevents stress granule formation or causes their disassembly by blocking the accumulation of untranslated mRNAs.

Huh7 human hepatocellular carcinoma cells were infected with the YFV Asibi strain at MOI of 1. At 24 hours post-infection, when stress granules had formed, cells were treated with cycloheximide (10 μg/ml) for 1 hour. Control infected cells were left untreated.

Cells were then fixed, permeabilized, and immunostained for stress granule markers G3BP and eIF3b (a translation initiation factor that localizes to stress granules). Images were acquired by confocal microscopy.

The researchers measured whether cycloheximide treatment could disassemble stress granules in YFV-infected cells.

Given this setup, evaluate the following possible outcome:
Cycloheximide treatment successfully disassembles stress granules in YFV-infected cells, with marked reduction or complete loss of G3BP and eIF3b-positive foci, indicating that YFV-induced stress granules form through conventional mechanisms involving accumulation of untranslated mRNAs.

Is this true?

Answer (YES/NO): YES